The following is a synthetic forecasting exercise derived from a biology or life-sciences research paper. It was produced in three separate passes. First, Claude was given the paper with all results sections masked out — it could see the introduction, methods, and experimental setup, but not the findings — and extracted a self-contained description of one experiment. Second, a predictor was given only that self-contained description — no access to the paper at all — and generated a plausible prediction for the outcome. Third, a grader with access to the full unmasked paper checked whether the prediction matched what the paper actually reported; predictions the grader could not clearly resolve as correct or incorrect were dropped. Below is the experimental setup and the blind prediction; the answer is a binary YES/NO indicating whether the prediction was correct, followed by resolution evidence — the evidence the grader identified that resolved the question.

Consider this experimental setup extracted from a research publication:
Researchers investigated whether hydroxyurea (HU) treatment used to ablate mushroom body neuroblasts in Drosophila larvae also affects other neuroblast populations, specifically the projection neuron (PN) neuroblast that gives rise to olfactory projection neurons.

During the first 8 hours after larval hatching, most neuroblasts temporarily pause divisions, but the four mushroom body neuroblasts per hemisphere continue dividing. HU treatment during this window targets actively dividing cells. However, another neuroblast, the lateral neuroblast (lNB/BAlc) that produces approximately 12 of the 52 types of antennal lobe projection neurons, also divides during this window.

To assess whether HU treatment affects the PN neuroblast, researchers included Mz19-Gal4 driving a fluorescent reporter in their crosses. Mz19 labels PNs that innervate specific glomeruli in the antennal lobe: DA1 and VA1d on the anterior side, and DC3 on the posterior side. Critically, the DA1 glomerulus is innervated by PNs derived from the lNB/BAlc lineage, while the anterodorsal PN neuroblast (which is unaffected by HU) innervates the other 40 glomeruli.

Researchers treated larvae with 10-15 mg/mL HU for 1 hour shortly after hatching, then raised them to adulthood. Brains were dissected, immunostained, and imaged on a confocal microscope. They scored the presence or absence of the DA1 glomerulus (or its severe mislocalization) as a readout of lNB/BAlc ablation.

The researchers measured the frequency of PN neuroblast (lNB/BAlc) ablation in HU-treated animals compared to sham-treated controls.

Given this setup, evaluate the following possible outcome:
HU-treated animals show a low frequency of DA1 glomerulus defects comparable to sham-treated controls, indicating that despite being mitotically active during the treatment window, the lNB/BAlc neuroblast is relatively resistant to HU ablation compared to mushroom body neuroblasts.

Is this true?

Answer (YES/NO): NO